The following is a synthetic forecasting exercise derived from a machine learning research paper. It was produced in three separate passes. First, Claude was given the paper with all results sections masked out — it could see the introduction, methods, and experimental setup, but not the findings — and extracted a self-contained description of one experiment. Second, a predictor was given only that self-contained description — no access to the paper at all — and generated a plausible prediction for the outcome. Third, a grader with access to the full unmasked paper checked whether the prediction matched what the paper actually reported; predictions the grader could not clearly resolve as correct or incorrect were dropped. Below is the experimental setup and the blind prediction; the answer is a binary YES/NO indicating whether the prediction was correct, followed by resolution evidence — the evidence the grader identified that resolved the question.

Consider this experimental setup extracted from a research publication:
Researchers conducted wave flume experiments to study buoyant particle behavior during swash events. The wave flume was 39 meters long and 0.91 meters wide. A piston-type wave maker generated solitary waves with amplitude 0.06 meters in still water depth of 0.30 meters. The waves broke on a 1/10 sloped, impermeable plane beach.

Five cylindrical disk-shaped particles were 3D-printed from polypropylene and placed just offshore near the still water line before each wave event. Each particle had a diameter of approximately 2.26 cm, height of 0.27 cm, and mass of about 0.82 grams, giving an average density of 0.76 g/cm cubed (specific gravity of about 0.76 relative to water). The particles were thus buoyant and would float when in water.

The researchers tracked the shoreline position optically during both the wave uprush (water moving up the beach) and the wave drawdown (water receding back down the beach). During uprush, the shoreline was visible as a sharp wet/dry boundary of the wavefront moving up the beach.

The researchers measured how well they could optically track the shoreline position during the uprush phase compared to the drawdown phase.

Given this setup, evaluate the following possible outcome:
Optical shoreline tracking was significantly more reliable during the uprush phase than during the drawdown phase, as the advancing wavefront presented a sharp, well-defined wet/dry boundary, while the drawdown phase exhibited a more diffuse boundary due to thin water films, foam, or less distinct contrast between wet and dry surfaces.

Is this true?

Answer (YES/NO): YES